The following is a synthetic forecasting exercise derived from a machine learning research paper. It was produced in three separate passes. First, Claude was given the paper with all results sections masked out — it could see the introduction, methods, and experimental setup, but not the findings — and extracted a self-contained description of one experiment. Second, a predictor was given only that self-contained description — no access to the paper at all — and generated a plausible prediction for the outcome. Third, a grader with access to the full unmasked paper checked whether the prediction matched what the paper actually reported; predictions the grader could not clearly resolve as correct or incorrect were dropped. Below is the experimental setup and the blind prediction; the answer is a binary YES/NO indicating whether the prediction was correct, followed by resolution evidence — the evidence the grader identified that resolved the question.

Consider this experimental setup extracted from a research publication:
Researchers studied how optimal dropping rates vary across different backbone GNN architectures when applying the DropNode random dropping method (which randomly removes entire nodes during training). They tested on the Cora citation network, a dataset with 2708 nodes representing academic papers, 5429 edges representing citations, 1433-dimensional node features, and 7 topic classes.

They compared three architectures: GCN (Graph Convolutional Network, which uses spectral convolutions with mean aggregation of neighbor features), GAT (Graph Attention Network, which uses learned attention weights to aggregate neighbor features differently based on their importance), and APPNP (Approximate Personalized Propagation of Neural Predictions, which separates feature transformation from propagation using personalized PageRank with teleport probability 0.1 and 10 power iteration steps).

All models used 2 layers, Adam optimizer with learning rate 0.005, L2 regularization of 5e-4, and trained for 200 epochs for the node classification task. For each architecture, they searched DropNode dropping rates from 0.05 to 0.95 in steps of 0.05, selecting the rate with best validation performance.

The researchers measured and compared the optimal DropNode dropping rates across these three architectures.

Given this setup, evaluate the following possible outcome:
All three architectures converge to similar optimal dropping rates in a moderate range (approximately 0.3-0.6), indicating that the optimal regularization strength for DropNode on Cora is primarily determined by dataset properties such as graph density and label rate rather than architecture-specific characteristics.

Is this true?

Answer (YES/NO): NO